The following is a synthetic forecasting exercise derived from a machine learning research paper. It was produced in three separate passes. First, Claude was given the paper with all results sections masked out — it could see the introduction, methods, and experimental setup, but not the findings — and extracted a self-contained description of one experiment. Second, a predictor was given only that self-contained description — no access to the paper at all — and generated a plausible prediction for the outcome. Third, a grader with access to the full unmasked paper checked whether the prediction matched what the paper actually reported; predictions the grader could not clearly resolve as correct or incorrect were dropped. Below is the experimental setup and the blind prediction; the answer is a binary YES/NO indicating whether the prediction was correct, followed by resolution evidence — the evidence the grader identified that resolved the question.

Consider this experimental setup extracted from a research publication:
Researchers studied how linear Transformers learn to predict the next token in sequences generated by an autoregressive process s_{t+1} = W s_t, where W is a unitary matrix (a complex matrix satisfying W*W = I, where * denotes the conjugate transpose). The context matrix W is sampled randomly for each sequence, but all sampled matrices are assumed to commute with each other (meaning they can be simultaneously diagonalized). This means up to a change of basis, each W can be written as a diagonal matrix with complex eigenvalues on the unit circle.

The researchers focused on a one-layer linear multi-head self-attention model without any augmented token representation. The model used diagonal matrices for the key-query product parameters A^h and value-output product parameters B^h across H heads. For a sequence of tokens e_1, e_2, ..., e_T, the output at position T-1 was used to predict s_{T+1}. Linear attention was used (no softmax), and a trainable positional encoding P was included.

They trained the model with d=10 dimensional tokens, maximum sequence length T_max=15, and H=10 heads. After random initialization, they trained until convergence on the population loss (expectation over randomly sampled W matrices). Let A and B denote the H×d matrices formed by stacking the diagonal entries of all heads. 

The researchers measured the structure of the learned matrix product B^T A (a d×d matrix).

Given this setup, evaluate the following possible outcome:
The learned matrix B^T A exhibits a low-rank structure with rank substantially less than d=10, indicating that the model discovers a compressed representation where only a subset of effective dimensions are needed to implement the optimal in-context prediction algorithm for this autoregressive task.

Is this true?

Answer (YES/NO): NO